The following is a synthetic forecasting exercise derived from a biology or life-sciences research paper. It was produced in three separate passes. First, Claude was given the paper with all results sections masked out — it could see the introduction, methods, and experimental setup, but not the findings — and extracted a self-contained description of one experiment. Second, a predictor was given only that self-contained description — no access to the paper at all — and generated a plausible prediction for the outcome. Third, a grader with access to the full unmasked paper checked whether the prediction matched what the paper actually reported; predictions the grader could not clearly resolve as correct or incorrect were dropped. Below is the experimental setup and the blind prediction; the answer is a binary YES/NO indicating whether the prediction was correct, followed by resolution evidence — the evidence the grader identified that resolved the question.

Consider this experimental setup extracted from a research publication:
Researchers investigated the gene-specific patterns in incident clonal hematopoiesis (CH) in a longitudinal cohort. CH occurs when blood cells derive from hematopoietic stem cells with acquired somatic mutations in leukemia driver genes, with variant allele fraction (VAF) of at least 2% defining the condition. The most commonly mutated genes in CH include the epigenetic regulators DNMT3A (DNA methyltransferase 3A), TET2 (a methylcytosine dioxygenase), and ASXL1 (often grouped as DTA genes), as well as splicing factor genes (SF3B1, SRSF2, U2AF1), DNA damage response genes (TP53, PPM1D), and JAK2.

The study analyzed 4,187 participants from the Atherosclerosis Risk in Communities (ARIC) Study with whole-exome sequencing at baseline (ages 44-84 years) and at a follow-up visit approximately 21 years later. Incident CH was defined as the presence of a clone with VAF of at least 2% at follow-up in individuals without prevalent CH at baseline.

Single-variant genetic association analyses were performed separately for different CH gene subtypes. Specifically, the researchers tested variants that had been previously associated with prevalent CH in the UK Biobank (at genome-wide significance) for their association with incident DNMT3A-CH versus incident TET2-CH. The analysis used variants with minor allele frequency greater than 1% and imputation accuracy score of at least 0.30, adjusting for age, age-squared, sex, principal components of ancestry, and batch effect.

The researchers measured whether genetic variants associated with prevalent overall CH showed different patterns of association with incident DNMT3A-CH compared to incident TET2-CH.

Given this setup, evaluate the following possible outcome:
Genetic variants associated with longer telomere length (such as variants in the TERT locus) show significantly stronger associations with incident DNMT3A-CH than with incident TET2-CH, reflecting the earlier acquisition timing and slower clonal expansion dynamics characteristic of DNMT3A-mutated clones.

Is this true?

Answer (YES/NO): NO